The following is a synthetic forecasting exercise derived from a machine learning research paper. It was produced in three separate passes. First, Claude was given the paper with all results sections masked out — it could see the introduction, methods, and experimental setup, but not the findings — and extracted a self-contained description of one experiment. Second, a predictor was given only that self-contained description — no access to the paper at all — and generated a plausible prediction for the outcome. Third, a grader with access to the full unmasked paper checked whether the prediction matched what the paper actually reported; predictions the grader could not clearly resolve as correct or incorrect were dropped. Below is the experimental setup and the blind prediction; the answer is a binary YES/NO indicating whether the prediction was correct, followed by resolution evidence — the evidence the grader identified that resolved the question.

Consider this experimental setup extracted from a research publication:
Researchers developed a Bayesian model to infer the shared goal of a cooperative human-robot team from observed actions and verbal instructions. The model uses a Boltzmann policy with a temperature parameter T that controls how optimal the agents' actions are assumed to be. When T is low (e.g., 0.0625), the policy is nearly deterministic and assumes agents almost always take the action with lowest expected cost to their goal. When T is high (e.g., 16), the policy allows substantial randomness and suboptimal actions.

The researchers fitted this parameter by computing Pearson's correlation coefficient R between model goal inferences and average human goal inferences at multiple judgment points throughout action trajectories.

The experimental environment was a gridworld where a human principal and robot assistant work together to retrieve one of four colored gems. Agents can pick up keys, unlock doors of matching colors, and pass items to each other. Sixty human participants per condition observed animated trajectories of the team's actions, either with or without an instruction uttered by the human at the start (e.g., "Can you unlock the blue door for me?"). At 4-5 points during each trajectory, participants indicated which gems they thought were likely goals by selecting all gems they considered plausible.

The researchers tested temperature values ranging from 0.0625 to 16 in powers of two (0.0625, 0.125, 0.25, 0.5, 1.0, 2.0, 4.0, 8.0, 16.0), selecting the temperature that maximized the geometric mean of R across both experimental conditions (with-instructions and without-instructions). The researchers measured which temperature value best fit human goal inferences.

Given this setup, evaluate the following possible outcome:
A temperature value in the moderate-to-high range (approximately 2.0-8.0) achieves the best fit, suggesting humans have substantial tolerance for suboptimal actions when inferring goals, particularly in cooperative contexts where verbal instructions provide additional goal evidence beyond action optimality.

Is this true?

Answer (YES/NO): NO